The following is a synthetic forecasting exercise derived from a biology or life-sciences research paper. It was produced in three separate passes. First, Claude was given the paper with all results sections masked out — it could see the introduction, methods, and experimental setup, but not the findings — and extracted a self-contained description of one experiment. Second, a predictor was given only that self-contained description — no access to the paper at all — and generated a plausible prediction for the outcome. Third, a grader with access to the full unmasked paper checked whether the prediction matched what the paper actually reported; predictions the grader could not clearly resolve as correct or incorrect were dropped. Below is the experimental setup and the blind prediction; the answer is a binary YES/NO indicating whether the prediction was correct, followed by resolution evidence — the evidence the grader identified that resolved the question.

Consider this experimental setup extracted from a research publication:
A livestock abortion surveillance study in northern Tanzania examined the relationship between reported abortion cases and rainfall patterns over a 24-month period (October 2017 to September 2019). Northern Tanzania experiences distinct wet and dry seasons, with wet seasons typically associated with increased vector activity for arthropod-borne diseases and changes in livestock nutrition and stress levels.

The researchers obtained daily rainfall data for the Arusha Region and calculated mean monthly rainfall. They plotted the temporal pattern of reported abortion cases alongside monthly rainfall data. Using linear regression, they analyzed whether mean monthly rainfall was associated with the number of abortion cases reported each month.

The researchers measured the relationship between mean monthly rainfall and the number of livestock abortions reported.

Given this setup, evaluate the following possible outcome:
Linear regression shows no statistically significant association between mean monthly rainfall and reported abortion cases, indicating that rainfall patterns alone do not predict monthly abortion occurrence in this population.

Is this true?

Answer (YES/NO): YES